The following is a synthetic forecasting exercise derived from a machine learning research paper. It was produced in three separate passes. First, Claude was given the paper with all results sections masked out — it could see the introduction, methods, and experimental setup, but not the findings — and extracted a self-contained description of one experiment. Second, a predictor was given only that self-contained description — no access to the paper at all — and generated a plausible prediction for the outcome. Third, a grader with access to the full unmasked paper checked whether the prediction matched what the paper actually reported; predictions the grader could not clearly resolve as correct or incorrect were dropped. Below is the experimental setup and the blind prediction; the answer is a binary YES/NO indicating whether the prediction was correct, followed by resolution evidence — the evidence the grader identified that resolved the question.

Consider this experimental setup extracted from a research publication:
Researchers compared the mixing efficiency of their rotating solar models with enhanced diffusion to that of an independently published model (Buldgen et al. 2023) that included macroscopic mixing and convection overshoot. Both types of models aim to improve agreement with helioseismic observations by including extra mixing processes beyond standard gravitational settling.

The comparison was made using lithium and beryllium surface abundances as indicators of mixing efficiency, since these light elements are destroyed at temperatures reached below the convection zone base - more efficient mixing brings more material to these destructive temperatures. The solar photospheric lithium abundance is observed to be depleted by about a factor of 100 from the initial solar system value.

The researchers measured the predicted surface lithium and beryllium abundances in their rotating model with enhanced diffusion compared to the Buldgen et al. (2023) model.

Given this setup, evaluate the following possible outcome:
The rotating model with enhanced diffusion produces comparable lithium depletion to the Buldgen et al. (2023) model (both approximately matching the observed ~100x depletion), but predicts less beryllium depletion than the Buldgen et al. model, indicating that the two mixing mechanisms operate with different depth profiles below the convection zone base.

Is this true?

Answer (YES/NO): NO